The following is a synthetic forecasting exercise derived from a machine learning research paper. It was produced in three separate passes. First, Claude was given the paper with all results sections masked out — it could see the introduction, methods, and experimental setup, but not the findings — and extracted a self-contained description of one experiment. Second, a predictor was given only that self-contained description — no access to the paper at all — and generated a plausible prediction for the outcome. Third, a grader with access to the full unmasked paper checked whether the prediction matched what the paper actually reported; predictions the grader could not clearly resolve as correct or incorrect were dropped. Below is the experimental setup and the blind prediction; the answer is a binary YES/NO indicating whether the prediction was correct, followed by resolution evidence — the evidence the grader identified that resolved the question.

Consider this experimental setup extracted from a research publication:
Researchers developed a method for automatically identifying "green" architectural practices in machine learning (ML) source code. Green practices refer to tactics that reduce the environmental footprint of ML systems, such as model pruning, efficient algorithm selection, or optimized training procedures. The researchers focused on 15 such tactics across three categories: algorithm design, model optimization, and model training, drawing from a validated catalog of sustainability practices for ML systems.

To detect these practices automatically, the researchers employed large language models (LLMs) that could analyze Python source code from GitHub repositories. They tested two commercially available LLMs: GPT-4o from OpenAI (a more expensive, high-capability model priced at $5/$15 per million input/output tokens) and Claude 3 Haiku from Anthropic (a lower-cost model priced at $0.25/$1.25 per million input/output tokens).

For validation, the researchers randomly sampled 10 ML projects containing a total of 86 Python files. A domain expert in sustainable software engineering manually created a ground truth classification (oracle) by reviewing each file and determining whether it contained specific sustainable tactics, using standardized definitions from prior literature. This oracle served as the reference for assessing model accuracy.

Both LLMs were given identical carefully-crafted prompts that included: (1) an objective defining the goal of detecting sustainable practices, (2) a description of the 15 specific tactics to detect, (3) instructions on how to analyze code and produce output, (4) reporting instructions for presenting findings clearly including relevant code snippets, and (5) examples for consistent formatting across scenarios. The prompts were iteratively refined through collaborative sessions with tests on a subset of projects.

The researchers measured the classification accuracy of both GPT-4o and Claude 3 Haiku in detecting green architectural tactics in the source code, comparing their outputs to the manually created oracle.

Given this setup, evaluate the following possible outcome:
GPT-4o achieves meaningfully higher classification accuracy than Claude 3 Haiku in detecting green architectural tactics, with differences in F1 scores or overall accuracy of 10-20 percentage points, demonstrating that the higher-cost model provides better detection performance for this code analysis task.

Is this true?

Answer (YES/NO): NO